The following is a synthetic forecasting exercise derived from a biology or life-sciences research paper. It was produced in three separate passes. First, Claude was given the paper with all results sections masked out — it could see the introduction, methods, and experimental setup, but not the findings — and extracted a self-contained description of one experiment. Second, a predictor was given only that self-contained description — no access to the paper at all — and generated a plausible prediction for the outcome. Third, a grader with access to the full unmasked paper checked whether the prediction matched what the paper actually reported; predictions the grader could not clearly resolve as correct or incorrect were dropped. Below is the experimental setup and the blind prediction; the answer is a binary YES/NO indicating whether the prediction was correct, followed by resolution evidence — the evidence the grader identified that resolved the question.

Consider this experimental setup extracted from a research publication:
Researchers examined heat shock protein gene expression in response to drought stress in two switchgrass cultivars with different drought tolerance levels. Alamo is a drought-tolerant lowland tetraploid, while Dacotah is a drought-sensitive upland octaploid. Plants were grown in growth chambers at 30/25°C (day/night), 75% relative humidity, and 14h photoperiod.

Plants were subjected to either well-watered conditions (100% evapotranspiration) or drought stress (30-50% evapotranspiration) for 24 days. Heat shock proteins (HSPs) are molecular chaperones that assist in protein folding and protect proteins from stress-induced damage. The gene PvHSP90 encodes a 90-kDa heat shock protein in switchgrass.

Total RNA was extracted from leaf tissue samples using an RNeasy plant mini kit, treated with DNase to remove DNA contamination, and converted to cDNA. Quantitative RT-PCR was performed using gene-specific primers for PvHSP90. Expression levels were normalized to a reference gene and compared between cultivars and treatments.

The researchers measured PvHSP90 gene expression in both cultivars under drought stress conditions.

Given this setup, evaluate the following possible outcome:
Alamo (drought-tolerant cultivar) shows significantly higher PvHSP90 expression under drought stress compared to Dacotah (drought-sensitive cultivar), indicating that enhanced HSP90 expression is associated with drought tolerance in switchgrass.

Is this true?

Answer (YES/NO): NO